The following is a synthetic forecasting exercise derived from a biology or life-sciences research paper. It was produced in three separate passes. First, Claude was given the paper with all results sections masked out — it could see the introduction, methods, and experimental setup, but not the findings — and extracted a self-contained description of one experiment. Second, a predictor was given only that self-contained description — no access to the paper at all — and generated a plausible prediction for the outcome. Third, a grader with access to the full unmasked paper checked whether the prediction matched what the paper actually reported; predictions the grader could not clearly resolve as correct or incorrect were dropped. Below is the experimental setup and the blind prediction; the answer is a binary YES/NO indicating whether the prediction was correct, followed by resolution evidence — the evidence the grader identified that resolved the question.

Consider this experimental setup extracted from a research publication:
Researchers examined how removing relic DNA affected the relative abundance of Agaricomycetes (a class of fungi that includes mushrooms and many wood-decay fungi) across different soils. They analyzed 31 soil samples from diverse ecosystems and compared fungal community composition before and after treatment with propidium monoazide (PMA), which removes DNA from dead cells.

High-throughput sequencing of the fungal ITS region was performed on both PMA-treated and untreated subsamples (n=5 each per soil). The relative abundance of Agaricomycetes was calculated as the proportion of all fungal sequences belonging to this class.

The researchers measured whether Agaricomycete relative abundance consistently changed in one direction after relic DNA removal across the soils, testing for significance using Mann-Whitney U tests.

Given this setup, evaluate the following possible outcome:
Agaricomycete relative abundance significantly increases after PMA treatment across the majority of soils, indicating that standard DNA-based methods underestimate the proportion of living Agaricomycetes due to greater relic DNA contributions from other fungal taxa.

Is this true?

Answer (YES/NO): NO